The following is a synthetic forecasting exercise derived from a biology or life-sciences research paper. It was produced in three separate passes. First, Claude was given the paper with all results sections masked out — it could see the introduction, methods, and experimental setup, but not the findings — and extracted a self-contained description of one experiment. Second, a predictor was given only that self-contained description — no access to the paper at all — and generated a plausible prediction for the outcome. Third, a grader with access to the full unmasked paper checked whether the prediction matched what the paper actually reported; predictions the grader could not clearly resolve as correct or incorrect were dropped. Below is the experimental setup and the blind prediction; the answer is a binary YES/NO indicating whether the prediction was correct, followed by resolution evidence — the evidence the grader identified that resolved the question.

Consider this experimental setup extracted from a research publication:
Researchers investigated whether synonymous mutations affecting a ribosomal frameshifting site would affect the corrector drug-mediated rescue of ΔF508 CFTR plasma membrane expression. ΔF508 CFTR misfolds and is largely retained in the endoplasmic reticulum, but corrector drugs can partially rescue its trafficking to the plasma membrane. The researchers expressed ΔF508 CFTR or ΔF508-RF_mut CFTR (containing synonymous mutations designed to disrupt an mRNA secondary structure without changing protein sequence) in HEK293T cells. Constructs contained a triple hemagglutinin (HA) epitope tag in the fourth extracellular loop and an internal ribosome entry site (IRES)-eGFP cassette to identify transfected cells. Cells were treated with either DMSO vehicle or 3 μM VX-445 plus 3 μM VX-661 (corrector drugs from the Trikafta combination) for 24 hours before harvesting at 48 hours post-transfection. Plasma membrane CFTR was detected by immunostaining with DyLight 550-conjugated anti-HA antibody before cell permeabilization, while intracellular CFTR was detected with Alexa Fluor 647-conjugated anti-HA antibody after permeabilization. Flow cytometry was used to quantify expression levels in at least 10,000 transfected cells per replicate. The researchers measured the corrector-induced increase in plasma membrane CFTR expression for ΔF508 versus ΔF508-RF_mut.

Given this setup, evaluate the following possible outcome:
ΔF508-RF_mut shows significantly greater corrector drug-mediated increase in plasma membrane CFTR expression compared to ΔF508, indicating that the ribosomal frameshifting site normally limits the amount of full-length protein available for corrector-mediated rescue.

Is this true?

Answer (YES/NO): NO